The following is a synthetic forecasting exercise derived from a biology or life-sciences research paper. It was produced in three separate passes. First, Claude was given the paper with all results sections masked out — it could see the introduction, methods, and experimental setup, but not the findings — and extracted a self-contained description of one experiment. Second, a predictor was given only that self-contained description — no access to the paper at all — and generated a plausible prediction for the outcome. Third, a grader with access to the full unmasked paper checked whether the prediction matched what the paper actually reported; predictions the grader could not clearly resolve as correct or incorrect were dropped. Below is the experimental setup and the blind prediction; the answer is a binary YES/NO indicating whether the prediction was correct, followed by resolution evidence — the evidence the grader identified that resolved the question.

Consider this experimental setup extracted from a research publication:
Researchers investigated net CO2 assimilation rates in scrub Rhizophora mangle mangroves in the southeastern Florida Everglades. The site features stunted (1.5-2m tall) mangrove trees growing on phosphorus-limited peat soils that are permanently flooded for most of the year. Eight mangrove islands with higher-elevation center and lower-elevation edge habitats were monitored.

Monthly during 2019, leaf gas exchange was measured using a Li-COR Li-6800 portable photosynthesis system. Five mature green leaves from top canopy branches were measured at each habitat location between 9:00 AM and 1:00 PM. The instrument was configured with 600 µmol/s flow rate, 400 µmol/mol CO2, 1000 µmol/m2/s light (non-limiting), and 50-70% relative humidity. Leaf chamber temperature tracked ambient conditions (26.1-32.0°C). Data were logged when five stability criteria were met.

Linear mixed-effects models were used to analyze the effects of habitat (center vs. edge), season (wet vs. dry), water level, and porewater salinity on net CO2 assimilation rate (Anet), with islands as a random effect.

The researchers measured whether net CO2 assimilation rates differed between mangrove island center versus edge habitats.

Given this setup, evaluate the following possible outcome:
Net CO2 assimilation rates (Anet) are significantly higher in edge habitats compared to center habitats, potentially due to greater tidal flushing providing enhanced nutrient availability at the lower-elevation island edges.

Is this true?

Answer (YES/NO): NO